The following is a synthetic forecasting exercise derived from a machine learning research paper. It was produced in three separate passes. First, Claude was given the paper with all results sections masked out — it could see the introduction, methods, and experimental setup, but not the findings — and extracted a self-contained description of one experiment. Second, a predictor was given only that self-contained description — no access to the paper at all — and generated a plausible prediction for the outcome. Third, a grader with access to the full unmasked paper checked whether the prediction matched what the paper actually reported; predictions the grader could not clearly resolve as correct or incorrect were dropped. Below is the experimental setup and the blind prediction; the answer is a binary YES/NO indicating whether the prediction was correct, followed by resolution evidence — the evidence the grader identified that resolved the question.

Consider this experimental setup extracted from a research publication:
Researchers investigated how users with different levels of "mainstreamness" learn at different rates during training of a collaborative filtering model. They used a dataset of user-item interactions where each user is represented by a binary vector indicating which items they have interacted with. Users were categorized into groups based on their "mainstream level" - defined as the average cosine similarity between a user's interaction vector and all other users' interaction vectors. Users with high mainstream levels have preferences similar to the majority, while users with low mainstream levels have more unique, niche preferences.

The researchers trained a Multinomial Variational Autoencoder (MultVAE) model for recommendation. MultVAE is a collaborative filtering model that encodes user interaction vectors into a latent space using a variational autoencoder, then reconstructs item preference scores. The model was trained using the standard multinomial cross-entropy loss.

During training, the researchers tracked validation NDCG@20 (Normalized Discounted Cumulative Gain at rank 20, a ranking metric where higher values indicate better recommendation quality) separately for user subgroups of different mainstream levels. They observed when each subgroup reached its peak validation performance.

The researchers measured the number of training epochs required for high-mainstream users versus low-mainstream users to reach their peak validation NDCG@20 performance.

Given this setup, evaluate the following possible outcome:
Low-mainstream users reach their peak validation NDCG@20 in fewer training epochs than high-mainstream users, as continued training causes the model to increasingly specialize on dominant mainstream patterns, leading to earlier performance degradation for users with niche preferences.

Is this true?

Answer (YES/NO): NO